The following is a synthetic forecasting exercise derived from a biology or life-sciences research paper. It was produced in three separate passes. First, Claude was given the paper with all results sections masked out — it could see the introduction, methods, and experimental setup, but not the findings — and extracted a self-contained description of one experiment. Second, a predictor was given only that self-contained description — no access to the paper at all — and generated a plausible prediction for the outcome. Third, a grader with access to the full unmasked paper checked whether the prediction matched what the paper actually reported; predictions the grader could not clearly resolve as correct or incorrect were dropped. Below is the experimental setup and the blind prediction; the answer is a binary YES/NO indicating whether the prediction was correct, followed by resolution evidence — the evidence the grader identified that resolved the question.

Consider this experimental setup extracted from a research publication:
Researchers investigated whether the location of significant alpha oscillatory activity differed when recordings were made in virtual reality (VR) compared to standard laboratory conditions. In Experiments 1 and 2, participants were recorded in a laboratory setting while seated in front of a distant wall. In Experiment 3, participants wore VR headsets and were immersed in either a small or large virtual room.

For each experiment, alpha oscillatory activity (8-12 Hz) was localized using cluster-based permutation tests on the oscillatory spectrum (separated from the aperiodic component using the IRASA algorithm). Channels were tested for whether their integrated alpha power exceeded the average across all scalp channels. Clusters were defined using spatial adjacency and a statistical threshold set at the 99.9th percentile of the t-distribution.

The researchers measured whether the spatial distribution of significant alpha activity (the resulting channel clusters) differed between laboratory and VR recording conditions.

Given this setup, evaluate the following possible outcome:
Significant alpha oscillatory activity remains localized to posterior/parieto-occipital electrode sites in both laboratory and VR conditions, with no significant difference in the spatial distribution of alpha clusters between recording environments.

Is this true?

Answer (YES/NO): YES